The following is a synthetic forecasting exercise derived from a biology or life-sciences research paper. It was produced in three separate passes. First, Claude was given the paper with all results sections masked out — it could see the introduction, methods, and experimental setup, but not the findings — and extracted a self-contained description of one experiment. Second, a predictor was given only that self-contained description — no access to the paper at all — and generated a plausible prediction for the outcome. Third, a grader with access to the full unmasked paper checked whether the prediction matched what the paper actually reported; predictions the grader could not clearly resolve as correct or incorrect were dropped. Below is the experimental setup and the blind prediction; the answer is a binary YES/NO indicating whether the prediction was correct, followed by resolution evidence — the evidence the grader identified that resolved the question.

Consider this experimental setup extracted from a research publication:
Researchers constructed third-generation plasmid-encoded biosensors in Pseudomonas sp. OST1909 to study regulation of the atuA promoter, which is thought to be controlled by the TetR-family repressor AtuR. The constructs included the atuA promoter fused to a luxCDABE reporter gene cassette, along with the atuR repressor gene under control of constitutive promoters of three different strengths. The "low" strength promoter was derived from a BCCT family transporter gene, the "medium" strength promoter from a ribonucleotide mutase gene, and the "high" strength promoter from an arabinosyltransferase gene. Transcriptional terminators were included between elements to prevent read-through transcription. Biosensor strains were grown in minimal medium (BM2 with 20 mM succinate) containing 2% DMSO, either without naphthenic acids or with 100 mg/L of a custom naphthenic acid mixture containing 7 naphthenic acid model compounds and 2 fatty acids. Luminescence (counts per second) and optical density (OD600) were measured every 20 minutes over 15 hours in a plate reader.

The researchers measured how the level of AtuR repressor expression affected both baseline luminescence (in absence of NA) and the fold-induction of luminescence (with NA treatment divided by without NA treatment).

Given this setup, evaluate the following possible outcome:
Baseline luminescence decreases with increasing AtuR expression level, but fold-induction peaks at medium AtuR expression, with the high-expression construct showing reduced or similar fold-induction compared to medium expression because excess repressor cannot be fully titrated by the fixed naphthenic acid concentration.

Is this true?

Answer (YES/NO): YES